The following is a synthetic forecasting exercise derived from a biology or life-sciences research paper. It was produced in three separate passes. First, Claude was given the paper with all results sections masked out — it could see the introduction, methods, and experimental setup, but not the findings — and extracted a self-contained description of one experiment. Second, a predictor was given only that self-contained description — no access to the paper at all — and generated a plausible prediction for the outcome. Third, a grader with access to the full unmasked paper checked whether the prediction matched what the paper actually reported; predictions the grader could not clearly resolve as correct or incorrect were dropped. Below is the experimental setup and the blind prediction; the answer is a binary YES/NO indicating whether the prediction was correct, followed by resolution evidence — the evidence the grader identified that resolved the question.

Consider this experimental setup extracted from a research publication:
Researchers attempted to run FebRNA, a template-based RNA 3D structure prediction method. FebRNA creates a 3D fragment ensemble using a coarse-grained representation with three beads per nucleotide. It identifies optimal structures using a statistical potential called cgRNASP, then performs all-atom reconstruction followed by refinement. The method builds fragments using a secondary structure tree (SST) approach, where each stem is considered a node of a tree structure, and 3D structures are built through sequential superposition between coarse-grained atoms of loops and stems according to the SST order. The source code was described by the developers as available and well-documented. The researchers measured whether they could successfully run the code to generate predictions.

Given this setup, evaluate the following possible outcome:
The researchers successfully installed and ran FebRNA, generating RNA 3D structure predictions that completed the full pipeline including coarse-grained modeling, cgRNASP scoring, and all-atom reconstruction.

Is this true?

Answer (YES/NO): NO